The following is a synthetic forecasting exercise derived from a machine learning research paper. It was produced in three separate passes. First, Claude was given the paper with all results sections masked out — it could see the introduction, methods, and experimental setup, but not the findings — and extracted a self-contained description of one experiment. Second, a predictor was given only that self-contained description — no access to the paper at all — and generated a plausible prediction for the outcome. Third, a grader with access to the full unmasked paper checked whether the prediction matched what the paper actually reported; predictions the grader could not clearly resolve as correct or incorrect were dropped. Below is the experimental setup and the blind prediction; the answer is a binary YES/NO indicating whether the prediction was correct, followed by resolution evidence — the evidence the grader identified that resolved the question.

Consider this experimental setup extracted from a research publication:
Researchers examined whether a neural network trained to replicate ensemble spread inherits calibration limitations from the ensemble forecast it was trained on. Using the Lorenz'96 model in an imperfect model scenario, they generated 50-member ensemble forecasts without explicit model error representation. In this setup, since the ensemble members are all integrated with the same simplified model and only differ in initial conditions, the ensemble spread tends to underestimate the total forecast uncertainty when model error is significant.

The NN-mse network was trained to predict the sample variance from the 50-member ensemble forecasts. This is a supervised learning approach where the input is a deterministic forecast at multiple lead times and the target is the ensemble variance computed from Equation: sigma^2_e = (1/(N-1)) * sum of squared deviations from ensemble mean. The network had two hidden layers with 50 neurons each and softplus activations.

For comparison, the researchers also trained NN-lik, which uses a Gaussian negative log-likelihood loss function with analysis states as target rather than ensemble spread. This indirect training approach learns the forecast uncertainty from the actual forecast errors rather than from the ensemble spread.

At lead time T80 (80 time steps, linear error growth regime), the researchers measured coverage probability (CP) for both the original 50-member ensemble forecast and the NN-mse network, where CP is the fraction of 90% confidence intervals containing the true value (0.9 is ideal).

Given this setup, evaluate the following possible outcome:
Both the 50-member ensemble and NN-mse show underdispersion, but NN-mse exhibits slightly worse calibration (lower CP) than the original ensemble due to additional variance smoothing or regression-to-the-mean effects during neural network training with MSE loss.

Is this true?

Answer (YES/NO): NO